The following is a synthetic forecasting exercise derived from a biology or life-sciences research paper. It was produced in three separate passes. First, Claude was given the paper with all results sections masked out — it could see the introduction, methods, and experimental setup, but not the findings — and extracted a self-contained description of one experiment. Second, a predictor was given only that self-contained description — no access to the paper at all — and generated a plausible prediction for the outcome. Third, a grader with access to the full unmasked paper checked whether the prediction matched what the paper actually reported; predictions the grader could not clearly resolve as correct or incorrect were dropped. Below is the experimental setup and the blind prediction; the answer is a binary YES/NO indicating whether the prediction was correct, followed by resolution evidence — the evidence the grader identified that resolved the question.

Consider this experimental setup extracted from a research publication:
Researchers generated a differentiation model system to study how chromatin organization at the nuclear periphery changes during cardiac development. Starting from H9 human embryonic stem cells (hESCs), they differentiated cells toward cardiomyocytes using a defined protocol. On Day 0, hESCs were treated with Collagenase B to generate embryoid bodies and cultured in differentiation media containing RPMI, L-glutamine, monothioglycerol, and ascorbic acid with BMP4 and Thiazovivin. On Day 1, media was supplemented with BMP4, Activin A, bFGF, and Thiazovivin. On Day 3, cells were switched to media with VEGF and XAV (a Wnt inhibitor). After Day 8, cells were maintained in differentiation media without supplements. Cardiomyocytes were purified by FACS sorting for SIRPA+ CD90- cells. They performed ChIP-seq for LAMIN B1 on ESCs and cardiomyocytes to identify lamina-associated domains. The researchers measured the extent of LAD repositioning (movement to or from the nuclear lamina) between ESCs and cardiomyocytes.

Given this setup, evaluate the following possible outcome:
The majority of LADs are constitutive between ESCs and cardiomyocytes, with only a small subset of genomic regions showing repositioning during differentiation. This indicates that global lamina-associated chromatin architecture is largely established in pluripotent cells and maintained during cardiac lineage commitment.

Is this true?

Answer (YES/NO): NO